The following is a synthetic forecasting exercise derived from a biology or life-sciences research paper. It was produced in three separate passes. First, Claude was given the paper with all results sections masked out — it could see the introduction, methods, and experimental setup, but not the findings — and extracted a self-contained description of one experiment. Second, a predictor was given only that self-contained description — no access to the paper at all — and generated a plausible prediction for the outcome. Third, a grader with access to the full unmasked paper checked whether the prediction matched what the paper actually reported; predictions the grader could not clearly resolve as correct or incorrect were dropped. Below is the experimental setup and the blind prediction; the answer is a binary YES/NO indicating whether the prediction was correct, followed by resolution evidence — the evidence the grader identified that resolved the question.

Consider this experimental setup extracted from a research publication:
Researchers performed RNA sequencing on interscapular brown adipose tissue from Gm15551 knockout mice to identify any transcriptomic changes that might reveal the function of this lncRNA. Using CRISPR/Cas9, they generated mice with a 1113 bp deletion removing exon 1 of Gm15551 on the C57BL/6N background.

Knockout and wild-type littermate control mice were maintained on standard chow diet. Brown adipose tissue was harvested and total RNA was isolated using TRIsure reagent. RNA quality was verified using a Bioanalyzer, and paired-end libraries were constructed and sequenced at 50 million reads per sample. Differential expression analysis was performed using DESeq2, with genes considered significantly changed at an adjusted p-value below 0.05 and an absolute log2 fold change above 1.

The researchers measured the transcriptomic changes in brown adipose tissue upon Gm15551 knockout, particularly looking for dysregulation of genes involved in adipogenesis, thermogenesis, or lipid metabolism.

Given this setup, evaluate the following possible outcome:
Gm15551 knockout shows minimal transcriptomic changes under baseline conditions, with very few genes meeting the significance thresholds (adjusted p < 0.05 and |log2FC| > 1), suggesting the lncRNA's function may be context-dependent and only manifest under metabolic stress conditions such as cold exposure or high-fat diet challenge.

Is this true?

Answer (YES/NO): NO